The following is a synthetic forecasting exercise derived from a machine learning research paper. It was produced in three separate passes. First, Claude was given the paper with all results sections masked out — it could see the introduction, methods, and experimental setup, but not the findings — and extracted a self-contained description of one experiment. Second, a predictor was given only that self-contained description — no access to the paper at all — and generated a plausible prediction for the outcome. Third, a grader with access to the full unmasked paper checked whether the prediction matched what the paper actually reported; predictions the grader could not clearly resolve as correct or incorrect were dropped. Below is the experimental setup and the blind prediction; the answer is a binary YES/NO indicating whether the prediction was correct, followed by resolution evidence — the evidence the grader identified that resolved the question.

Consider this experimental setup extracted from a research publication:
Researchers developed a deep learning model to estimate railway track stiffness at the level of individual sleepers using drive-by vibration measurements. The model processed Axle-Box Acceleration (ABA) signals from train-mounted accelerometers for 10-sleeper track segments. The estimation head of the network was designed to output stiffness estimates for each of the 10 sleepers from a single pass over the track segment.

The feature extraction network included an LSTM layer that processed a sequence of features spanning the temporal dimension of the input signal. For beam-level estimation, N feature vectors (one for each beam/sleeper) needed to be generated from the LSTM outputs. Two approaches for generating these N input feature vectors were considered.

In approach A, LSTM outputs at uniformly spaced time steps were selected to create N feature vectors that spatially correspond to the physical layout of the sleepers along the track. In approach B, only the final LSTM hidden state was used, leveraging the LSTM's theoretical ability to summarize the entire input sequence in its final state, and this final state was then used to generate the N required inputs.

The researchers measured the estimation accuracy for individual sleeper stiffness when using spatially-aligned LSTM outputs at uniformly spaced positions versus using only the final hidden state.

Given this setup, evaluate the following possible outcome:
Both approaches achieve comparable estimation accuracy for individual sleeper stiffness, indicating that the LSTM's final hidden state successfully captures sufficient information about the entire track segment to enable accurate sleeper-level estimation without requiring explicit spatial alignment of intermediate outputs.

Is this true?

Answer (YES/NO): NO